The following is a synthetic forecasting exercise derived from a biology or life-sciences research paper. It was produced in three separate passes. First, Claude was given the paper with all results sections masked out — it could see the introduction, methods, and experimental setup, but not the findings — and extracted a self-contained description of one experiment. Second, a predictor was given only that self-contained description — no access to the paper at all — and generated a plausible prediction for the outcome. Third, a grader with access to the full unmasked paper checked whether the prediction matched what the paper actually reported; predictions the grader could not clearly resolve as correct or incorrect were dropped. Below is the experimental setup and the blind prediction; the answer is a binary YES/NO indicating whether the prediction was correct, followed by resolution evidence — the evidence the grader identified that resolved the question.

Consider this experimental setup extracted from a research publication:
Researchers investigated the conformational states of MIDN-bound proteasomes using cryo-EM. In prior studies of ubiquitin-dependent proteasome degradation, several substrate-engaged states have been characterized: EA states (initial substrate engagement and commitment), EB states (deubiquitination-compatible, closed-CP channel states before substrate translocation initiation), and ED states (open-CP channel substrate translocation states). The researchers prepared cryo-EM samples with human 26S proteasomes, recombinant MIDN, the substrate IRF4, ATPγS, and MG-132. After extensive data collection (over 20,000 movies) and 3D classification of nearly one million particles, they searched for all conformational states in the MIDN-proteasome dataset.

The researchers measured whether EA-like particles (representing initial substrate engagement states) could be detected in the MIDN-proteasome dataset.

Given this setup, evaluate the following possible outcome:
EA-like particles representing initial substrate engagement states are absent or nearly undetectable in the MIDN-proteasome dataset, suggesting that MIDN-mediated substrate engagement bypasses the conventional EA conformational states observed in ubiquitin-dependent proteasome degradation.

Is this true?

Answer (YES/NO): YES